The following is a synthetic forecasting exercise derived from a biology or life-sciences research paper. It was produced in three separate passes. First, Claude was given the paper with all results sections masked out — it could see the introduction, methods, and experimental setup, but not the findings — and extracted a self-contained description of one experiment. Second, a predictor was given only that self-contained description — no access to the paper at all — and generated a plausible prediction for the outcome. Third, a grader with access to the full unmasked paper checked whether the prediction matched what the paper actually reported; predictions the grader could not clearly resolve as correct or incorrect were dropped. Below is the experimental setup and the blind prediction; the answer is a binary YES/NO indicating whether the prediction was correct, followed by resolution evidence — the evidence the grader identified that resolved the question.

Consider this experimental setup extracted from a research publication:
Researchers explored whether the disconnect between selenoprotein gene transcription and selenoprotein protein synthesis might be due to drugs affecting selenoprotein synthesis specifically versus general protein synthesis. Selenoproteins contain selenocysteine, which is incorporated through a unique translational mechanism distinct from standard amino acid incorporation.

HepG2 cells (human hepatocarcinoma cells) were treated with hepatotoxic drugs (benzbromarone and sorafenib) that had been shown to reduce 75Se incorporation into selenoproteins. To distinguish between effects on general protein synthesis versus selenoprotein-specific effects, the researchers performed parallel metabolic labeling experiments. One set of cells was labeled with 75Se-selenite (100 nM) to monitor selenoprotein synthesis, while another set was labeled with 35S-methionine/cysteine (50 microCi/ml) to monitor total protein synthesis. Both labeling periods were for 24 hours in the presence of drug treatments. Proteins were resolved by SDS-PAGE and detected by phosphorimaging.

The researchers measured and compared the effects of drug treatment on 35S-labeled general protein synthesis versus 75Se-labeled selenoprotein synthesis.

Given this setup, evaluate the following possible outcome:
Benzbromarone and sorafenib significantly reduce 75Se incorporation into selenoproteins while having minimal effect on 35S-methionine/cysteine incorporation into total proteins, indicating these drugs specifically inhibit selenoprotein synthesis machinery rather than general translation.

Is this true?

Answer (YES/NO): NO